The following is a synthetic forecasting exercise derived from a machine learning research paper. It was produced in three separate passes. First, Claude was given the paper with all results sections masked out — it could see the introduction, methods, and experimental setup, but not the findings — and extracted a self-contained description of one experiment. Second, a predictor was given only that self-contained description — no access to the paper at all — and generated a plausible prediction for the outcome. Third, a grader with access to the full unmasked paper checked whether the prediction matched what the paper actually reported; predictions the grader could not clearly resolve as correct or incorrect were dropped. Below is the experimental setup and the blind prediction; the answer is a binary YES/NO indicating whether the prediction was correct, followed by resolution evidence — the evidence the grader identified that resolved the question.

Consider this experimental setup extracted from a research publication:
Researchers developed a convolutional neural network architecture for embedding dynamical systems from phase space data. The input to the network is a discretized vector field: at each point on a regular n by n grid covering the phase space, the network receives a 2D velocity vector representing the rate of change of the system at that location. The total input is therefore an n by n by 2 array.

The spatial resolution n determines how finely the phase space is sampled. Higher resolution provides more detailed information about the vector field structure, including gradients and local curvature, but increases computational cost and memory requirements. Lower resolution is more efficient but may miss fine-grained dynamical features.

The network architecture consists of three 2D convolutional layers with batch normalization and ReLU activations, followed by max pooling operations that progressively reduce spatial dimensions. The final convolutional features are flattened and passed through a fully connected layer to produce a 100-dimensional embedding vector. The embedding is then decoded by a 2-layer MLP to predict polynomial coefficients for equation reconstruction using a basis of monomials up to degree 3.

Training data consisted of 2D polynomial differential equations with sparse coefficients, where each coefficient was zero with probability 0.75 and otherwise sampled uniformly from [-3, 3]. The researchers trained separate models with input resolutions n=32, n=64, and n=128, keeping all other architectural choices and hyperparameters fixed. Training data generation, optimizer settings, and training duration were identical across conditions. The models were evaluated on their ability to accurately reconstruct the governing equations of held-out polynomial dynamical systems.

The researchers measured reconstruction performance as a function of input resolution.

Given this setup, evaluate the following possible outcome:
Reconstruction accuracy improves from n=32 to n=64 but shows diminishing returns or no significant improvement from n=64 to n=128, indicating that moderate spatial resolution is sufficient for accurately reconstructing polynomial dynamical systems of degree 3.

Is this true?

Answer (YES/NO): NO